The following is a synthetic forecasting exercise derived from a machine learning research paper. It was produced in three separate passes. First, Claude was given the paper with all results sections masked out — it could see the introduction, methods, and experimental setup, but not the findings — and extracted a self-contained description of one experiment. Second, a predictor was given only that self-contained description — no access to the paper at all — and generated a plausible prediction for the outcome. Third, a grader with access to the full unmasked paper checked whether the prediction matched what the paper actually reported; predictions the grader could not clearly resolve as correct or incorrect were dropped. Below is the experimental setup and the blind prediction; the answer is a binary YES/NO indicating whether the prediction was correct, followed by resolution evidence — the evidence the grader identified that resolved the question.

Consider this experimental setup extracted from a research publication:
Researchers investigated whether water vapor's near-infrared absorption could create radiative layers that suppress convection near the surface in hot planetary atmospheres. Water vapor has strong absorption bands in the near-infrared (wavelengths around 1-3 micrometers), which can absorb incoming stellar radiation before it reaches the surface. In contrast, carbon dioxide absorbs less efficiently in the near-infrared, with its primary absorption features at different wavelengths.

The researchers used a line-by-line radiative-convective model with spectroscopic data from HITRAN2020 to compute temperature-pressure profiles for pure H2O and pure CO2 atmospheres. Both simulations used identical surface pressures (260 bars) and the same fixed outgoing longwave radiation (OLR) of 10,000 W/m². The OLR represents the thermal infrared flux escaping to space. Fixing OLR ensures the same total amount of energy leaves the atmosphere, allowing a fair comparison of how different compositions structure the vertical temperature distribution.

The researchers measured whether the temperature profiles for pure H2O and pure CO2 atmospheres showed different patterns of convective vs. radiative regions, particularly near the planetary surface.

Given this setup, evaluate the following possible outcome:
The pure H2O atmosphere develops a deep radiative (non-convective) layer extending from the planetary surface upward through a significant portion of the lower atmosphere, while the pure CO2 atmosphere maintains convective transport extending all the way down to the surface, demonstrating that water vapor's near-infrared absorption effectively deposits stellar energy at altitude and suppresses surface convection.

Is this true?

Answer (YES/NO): NO